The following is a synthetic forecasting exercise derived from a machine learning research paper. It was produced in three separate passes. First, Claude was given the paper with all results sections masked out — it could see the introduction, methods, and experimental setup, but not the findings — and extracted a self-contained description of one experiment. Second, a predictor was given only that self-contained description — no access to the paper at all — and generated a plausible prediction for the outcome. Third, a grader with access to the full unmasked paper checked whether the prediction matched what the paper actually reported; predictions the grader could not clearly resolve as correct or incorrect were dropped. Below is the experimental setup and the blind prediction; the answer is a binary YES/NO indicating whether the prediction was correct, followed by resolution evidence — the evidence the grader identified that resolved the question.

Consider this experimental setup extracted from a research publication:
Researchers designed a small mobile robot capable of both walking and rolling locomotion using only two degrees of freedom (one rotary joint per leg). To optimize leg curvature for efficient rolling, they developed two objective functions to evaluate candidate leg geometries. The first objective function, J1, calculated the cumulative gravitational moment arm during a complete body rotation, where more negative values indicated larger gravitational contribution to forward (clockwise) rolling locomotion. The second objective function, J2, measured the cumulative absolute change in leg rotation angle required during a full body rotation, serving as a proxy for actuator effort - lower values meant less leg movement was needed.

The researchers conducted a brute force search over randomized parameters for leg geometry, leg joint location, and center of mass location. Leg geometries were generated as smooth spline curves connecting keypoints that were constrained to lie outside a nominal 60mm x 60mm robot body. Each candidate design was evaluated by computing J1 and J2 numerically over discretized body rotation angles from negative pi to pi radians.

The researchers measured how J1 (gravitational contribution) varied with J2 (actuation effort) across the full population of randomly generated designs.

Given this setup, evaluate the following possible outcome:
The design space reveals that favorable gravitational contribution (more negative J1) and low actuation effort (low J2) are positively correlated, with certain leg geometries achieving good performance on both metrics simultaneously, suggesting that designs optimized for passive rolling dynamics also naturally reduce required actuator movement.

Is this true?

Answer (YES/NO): NO